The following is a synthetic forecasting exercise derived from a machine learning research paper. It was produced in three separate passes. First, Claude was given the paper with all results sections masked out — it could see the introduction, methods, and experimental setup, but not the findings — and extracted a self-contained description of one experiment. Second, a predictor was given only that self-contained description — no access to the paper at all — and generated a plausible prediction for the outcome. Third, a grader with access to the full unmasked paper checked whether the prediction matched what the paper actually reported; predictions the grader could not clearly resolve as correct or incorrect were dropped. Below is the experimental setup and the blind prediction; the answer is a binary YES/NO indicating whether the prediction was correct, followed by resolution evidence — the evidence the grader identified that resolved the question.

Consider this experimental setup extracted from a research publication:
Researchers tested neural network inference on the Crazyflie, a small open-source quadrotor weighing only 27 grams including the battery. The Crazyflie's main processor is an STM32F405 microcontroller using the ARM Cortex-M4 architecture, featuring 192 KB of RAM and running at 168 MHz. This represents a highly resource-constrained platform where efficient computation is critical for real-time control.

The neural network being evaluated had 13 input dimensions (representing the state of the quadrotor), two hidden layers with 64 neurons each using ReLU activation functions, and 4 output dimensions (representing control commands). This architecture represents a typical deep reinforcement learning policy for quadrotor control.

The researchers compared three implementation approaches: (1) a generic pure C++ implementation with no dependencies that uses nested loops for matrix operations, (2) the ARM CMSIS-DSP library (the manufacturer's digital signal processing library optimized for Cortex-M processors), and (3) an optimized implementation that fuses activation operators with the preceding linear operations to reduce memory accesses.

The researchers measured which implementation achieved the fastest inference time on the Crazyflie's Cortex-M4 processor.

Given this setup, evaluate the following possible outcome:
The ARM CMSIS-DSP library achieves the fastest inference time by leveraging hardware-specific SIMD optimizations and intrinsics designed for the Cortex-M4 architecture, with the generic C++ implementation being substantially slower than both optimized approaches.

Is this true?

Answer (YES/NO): NO